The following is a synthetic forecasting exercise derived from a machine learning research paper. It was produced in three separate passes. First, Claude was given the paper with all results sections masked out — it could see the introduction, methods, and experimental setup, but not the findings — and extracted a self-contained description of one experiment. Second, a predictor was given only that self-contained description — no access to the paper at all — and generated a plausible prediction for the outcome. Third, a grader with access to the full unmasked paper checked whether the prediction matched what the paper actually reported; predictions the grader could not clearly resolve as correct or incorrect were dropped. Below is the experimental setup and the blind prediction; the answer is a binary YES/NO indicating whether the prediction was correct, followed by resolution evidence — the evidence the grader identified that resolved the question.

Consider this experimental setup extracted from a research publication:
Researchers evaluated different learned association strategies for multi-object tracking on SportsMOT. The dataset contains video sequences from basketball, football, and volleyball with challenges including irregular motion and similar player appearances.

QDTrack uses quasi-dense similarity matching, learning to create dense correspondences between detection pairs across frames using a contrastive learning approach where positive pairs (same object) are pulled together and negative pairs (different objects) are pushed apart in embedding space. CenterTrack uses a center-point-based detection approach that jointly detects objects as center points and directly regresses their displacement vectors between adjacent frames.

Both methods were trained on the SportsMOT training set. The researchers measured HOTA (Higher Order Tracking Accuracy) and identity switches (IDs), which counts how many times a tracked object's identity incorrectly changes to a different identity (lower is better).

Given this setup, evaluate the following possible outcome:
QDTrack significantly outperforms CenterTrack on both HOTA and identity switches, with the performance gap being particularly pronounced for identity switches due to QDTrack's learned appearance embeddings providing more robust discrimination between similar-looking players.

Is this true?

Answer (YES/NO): NO